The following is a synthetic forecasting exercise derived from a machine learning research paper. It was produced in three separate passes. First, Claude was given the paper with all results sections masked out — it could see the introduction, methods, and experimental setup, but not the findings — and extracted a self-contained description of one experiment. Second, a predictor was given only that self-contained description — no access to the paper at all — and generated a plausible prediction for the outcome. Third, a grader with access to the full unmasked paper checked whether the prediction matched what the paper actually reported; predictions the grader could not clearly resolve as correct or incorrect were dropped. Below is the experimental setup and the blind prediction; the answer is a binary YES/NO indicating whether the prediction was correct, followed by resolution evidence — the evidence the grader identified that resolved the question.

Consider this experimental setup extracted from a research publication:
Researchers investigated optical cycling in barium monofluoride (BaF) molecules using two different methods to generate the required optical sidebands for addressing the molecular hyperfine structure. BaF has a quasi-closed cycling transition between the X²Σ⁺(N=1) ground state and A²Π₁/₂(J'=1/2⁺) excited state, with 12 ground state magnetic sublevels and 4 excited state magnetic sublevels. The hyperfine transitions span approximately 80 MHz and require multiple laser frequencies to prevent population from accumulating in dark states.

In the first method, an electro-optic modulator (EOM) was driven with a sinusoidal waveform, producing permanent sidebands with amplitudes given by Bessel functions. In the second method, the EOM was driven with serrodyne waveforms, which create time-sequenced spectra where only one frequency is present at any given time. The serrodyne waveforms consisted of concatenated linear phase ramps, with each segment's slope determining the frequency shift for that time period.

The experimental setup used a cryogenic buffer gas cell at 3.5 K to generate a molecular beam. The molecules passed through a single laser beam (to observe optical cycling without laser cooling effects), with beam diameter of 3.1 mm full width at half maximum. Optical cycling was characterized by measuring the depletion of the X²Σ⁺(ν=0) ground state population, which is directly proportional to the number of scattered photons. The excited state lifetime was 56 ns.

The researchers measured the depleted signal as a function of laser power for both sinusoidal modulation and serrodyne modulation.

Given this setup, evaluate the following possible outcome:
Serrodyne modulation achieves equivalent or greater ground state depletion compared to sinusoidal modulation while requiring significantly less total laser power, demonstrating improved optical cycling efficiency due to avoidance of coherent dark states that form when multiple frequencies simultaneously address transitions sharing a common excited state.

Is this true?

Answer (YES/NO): NO